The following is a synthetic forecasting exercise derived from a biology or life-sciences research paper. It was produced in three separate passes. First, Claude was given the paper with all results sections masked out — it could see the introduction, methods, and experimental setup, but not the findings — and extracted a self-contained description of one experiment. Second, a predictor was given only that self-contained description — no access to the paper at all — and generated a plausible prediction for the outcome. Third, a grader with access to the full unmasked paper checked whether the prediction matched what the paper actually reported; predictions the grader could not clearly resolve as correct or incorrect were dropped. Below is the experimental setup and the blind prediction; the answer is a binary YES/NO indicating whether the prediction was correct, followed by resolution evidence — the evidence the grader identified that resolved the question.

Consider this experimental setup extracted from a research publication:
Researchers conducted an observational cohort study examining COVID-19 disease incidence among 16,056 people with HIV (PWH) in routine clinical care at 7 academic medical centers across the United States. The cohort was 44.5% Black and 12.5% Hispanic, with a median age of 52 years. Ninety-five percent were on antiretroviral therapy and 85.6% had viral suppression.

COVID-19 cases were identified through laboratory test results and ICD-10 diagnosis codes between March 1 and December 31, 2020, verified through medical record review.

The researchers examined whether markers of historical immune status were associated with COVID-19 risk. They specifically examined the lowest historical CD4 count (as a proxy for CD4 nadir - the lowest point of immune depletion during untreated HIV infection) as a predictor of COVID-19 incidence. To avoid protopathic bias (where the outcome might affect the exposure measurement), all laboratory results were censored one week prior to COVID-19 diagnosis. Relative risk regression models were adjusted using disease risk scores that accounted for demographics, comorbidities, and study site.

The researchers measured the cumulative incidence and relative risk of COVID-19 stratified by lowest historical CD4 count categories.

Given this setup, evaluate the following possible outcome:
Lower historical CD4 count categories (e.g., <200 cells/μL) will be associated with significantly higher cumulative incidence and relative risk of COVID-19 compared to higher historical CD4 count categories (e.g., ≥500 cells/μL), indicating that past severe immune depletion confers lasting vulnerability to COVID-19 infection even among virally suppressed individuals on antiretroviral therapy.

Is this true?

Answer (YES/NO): YES